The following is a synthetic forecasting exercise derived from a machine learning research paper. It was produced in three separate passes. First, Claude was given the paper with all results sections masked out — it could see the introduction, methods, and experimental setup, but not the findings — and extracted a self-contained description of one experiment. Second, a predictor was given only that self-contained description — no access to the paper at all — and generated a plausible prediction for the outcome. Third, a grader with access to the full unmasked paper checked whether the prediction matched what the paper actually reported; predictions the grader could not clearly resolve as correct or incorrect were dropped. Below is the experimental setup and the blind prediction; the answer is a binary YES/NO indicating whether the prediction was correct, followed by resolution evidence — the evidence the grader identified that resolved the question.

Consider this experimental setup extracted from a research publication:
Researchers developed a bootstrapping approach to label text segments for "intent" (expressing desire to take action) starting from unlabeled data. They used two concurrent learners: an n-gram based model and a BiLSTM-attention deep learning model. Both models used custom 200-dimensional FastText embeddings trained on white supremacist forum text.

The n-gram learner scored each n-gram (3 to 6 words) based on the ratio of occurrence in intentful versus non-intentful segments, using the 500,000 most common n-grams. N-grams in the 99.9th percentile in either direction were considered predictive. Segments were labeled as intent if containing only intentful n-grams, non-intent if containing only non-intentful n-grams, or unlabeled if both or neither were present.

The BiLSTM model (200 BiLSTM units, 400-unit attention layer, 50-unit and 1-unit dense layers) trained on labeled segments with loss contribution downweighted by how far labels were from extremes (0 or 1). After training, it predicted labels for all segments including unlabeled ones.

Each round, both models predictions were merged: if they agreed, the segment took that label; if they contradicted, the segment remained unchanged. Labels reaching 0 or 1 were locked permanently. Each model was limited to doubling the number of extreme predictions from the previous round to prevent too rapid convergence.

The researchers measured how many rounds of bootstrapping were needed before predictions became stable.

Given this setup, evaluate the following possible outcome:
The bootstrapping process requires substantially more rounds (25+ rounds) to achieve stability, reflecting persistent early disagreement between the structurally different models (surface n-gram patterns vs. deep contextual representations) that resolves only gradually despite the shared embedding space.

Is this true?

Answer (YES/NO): NO